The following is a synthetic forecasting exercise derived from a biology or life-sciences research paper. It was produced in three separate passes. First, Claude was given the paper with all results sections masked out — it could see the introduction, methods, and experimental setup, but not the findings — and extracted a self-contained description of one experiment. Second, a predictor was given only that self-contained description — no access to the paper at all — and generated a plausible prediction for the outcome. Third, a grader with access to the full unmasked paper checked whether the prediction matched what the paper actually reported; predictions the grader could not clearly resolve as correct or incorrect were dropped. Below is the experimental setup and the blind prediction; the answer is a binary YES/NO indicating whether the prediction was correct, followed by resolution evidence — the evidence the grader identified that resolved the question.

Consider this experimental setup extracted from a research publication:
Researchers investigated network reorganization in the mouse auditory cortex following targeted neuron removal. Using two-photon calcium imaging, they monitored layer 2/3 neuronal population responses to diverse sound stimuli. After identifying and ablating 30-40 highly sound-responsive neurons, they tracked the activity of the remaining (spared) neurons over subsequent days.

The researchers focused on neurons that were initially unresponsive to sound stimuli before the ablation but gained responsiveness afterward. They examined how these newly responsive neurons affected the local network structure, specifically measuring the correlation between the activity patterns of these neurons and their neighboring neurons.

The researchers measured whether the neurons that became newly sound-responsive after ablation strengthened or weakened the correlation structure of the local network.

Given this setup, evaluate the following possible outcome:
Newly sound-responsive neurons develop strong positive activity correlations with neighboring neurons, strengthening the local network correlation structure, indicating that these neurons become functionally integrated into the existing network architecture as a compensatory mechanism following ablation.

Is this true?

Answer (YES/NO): YES